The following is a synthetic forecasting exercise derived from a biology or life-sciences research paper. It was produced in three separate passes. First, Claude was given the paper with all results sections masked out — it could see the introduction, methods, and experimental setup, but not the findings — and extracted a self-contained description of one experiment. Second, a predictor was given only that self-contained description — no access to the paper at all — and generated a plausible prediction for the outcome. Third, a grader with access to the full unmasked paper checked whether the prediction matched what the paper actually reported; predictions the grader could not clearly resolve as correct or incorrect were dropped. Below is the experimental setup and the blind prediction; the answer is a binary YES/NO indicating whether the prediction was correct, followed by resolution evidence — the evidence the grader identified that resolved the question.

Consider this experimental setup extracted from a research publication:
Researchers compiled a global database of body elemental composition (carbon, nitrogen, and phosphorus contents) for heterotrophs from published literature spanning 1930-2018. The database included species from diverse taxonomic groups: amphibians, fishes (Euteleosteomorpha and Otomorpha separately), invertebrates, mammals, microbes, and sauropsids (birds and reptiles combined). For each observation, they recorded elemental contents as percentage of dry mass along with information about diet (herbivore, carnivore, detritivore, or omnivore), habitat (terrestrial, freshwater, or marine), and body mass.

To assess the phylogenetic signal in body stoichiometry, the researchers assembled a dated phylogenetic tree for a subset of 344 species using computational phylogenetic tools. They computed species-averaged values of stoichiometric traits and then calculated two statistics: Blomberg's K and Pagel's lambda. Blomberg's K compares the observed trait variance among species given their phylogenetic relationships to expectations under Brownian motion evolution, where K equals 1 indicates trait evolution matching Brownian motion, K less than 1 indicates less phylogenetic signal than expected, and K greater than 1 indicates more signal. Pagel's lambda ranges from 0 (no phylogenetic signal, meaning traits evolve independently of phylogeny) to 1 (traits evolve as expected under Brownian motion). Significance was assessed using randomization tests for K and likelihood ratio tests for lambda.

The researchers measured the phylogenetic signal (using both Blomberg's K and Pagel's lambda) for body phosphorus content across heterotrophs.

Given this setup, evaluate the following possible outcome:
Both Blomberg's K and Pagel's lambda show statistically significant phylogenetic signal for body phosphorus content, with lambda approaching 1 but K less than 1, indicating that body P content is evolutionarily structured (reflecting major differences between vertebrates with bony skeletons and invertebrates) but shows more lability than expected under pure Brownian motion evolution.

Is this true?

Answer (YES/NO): YES